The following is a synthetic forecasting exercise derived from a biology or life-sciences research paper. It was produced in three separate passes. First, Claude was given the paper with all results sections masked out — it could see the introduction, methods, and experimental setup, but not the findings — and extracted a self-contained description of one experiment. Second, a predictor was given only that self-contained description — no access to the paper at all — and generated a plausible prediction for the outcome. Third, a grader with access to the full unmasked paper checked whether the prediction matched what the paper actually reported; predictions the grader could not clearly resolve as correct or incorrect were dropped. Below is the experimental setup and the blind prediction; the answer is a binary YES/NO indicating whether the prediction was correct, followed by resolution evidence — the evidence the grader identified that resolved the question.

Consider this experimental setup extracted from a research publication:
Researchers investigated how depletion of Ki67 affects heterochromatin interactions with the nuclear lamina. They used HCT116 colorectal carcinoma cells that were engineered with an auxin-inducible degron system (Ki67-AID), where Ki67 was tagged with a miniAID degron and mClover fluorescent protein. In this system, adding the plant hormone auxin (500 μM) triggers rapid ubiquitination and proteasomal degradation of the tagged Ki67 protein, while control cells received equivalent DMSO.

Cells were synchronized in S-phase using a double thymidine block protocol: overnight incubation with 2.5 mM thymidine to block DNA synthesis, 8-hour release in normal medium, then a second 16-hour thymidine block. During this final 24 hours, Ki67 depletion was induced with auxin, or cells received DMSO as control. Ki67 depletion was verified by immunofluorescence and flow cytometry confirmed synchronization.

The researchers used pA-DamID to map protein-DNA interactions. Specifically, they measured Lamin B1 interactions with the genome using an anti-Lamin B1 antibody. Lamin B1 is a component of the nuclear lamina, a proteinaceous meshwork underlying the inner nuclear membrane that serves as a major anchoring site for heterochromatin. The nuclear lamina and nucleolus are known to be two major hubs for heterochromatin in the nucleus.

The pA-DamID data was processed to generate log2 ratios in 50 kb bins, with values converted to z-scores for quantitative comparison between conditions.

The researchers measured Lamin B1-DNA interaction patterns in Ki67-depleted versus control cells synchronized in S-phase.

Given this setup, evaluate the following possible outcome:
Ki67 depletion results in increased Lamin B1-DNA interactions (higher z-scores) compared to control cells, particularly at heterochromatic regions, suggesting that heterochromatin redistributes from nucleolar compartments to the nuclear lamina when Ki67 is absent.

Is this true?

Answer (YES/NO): YES